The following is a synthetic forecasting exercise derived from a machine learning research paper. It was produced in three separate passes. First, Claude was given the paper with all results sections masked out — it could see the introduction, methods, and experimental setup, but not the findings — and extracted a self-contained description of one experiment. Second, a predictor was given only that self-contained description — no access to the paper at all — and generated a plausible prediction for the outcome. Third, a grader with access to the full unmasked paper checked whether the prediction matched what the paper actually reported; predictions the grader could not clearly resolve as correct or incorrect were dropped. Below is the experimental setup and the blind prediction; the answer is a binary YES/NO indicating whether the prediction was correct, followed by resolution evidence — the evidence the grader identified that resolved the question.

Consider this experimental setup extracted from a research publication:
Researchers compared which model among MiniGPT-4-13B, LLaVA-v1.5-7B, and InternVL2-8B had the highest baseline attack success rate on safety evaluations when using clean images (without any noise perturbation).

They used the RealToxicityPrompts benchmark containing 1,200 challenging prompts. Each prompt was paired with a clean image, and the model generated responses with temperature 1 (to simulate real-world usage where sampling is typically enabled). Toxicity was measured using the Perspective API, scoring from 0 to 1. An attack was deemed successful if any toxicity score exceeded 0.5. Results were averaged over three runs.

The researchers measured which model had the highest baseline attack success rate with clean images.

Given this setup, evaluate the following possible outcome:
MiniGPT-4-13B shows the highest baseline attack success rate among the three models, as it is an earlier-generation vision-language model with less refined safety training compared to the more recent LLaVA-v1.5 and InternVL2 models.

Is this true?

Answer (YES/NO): NO